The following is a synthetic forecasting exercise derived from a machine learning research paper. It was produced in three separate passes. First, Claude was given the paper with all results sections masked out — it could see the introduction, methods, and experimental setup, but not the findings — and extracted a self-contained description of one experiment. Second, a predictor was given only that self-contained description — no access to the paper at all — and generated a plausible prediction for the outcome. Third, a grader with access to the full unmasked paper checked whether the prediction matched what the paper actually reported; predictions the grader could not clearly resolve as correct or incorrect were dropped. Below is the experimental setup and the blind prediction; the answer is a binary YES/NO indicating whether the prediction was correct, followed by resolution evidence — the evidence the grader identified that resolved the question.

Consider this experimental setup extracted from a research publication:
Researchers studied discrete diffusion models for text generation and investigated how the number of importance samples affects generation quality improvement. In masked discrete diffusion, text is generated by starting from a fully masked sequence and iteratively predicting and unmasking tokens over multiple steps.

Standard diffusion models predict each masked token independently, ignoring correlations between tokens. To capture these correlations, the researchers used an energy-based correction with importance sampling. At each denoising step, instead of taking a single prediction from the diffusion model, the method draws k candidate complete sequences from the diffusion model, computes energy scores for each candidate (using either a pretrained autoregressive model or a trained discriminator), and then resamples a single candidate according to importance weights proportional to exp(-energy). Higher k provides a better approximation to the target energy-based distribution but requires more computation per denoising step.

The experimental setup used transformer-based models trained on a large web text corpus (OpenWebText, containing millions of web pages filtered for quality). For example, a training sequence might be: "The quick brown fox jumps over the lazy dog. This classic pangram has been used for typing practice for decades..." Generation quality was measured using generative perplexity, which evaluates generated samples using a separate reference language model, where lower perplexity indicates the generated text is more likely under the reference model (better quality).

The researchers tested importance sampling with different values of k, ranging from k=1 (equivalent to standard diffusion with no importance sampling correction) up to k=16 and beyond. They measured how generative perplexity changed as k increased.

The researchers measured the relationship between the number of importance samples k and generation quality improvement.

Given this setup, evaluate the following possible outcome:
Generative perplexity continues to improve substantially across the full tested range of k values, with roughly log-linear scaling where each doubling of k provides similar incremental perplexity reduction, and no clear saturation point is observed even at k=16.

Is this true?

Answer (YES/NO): NO